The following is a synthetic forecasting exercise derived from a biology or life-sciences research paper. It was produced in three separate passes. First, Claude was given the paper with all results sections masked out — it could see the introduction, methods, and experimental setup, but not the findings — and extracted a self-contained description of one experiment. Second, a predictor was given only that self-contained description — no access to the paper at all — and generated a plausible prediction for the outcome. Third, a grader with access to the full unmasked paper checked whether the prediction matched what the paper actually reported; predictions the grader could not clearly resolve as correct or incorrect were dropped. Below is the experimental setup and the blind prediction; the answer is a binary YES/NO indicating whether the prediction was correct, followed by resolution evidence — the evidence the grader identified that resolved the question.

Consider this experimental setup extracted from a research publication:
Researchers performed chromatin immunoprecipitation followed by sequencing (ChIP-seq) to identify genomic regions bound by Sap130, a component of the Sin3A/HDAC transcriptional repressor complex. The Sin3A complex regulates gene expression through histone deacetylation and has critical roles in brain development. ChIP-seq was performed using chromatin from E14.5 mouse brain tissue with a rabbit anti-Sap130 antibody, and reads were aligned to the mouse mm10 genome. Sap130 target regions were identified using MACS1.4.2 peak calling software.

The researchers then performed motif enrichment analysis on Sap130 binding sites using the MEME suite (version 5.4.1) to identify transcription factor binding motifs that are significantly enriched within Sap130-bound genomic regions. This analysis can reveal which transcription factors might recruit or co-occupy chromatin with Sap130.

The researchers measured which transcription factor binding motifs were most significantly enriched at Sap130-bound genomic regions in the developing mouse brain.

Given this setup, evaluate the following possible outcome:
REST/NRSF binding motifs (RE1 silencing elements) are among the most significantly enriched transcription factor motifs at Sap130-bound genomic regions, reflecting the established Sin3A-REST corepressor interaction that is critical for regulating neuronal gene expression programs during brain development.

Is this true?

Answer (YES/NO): NO